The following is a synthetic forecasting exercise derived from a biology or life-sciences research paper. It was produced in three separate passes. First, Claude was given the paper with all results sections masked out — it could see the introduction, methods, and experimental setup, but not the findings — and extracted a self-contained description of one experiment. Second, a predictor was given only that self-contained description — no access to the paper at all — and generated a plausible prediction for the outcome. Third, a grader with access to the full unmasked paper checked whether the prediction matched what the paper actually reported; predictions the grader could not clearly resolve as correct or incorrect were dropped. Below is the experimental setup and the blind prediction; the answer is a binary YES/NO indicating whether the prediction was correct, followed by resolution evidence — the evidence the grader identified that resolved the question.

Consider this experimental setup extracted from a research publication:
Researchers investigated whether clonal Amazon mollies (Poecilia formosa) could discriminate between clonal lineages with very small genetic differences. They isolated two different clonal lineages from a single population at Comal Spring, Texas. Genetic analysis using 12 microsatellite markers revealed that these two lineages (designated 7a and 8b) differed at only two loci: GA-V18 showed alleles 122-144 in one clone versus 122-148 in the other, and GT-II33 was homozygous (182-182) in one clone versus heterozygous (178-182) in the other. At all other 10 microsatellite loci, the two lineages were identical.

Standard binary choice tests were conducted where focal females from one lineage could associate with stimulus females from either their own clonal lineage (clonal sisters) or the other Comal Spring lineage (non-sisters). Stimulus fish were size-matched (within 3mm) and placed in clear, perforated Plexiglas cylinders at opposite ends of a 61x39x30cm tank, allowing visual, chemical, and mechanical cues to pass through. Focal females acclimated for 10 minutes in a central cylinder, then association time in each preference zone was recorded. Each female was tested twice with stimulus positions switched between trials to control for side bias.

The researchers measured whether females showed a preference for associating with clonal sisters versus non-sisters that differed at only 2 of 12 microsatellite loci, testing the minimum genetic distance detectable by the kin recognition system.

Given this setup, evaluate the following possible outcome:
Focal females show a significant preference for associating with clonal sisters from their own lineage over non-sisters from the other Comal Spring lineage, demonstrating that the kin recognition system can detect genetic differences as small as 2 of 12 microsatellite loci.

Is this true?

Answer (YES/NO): YES